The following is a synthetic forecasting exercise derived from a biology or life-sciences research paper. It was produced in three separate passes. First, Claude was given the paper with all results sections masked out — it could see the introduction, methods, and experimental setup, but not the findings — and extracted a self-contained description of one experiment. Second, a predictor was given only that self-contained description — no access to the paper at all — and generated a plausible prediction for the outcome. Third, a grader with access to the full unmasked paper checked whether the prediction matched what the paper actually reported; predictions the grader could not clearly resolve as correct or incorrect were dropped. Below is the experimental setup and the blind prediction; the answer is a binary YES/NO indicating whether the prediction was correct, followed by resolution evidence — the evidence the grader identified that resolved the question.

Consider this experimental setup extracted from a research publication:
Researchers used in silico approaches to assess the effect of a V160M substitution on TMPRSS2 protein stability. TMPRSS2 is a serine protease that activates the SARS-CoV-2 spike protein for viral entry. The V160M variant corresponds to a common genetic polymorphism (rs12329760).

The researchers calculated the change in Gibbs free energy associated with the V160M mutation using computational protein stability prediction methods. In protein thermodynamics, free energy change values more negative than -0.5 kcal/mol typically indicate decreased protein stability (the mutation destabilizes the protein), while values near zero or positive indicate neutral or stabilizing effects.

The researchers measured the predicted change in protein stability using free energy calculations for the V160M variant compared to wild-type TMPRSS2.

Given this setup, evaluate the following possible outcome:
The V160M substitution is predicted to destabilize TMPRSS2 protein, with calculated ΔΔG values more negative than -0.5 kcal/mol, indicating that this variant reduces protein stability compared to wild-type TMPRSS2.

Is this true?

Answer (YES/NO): YES